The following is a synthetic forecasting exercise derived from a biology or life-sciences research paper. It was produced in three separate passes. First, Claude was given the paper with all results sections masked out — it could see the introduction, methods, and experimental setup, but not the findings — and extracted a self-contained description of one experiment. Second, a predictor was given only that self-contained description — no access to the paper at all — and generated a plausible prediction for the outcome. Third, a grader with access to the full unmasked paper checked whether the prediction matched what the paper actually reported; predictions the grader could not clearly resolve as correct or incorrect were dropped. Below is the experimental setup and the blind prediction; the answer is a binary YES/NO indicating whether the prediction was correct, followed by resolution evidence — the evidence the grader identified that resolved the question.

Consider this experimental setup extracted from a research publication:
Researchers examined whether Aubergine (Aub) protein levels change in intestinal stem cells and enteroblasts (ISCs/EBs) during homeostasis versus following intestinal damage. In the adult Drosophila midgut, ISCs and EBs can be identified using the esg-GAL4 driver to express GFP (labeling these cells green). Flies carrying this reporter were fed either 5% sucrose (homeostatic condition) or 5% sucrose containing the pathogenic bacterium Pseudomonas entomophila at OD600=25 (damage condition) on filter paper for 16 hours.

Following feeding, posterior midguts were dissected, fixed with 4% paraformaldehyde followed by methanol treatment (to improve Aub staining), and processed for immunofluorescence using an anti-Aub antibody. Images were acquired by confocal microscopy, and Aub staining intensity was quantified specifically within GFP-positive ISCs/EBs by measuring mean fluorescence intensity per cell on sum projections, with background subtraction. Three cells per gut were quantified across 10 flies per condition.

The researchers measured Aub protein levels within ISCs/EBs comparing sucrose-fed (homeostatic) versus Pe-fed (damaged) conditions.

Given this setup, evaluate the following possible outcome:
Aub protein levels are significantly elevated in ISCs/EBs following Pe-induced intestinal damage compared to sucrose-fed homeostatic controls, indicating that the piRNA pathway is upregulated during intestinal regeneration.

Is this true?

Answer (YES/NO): NO